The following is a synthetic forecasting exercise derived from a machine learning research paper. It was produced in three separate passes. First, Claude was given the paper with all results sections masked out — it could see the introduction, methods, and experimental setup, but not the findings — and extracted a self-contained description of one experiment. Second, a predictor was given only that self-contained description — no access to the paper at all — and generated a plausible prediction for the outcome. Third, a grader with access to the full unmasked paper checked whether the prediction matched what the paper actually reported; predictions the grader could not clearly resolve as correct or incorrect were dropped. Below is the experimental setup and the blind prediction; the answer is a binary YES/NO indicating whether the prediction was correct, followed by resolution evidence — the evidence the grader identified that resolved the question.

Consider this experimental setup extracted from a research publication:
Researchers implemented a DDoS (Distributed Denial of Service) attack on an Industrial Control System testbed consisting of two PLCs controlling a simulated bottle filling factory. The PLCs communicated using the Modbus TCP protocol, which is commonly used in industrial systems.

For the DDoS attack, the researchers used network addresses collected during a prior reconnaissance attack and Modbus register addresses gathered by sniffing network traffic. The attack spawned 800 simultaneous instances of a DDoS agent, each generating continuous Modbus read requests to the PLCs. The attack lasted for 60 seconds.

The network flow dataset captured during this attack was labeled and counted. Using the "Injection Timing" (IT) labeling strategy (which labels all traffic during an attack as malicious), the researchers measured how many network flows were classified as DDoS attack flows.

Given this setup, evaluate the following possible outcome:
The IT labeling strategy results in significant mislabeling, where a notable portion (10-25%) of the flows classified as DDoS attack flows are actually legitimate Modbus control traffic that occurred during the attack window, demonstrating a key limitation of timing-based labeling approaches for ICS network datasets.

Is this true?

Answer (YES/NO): NO